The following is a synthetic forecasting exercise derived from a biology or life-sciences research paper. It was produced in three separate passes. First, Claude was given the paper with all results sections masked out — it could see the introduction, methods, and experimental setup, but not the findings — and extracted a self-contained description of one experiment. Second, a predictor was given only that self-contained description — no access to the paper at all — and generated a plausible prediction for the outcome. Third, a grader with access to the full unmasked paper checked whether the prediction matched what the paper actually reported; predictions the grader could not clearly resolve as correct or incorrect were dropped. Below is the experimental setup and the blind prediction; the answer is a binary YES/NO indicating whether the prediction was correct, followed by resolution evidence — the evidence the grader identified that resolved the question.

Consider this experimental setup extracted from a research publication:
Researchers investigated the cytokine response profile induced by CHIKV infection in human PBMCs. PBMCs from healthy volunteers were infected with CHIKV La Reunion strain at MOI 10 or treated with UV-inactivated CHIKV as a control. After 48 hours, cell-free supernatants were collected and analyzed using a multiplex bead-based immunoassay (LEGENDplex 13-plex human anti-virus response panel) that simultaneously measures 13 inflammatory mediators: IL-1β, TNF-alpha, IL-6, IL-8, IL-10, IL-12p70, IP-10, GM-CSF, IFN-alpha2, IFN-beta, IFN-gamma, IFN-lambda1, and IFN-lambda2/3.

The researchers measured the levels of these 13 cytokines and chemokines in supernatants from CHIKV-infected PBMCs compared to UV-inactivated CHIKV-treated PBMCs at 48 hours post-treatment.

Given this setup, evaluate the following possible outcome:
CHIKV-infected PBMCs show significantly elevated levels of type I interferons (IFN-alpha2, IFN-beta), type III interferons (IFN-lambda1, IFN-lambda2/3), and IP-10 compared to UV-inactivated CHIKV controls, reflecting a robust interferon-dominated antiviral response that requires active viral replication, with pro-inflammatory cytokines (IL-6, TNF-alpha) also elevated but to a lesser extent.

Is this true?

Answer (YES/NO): NO